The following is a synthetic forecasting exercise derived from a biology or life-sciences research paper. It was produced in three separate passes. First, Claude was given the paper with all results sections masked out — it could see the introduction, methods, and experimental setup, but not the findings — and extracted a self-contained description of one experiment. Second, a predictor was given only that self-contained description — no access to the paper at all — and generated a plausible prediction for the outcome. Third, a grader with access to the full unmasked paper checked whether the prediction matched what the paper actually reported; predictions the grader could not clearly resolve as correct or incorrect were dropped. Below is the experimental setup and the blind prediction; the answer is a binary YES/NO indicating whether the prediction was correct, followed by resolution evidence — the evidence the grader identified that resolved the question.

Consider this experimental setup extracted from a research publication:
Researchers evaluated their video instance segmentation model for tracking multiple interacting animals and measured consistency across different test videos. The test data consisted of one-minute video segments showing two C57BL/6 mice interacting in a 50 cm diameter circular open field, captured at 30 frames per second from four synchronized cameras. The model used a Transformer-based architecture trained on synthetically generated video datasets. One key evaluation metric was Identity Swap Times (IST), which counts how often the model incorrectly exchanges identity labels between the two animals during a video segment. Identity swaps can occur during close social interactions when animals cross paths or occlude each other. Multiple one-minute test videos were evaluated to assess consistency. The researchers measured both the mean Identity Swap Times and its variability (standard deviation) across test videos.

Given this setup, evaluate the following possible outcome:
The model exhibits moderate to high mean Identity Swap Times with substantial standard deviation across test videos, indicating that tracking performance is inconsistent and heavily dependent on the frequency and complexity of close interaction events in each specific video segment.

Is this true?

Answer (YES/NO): NO